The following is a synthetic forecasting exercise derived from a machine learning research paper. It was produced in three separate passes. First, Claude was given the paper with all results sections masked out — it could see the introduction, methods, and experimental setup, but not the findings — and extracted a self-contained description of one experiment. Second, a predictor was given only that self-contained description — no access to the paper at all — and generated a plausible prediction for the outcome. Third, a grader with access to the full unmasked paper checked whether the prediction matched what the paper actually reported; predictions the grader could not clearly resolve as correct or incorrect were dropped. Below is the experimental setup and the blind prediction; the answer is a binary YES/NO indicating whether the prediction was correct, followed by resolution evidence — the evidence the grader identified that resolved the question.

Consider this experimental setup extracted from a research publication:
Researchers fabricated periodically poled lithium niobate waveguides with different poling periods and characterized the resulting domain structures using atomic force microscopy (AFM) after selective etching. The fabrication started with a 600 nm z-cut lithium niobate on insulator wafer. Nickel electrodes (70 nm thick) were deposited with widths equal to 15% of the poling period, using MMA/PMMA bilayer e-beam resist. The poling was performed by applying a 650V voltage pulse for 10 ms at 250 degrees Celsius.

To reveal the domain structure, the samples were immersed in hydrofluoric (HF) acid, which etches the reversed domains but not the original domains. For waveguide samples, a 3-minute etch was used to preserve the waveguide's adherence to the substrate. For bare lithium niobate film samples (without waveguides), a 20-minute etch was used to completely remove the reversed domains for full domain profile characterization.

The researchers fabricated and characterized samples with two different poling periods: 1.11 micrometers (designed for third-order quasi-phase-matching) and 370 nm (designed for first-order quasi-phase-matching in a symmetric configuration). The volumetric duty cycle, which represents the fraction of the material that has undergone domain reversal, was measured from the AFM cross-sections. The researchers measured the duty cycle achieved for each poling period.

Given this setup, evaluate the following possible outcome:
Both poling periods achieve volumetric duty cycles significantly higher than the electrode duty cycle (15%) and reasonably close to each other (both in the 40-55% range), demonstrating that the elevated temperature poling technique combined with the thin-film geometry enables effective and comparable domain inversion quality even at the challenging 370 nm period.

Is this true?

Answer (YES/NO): NO